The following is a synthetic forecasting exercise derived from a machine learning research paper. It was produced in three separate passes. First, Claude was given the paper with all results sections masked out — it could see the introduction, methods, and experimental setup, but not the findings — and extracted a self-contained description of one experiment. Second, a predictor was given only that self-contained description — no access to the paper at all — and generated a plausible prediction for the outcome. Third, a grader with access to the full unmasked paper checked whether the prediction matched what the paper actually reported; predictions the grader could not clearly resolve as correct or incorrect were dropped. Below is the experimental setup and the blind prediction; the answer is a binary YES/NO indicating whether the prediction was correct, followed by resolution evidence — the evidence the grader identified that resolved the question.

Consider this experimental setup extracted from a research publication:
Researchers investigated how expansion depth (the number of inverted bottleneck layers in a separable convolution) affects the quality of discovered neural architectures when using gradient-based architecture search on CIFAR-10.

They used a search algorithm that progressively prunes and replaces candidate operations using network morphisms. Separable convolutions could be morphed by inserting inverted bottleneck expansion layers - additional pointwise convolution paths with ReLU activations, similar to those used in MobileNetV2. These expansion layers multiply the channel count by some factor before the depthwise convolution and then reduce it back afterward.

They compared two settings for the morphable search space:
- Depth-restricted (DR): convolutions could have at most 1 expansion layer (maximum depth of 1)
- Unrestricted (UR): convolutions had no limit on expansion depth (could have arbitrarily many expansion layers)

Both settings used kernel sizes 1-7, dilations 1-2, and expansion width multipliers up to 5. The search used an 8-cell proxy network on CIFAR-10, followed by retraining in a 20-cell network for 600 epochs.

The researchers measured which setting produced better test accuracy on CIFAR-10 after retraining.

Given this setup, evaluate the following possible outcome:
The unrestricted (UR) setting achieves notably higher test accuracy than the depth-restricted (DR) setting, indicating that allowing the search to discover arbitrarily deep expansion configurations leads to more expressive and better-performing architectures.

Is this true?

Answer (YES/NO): NO